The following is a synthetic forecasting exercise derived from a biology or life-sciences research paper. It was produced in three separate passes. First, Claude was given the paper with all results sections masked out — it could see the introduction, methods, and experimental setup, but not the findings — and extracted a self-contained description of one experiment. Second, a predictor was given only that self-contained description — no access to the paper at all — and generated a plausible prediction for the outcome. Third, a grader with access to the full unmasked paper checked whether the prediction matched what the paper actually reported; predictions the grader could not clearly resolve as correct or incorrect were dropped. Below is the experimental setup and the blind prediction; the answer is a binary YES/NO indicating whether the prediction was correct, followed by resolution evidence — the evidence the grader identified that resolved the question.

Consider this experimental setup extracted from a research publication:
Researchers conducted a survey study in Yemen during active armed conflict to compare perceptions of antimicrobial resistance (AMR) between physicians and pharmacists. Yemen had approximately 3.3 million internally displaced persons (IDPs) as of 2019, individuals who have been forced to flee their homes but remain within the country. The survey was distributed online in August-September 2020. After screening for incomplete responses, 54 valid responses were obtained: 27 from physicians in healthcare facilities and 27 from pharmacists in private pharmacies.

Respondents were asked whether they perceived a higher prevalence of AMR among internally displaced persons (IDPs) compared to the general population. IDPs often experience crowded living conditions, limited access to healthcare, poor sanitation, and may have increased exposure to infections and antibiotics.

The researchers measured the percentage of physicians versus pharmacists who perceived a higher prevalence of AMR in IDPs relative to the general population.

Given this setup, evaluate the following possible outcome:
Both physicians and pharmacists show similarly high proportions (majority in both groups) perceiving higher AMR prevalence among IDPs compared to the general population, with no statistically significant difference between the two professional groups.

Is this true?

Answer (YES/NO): NO